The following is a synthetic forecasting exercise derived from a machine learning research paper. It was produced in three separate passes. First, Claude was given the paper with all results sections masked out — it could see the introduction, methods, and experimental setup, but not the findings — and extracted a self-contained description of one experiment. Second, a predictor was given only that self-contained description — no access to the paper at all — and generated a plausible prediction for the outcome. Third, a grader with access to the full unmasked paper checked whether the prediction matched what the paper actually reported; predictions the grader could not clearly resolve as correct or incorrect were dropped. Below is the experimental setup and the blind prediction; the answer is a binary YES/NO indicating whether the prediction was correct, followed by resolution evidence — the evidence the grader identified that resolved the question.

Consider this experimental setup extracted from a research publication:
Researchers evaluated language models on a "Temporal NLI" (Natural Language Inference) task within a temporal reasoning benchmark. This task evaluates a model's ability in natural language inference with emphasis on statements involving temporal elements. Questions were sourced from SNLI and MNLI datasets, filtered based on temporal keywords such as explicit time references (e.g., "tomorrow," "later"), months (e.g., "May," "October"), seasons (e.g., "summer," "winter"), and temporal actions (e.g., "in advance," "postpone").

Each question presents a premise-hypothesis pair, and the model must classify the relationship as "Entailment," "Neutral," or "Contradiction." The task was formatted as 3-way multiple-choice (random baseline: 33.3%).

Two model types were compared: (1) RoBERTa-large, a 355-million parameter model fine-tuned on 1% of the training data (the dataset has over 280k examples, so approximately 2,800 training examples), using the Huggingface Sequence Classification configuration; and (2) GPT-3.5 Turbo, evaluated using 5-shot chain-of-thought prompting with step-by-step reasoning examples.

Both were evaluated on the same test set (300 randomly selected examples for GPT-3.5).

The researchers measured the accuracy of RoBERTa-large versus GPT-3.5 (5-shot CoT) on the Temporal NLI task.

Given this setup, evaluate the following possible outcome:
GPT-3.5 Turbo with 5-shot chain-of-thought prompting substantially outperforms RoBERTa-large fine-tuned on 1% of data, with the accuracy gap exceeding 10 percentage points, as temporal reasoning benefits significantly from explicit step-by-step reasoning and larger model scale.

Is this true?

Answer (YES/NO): NO